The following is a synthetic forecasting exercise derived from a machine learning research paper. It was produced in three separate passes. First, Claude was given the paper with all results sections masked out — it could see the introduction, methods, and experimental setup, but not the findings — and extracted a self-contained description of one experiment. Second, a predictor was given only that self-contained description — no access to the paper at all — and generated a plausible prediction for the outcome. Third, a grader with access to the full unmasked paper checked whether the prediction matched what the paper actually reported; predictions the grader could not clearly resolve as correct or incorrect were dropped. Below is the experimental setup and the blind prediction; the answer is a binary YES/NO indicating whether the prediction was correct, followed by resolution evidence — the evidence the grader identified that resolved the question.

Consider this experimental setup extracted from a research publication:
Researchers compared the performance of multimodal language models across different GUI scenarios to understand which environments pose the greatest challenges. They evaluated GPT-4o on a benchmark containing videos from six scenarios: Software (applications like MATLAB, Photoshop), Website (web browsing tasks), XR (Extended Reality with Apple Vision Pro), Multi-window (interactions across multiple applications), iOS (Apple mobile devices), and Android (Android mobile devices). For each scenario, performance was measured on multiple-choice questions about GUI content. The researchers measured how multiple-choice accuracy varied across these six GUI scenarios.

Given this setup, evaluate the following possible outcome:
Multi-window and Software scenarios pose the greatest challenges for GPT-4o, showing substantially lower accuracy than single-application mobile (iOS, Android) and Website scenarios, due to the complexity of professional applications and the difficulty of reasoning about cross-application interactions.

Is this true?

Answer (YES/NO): NO